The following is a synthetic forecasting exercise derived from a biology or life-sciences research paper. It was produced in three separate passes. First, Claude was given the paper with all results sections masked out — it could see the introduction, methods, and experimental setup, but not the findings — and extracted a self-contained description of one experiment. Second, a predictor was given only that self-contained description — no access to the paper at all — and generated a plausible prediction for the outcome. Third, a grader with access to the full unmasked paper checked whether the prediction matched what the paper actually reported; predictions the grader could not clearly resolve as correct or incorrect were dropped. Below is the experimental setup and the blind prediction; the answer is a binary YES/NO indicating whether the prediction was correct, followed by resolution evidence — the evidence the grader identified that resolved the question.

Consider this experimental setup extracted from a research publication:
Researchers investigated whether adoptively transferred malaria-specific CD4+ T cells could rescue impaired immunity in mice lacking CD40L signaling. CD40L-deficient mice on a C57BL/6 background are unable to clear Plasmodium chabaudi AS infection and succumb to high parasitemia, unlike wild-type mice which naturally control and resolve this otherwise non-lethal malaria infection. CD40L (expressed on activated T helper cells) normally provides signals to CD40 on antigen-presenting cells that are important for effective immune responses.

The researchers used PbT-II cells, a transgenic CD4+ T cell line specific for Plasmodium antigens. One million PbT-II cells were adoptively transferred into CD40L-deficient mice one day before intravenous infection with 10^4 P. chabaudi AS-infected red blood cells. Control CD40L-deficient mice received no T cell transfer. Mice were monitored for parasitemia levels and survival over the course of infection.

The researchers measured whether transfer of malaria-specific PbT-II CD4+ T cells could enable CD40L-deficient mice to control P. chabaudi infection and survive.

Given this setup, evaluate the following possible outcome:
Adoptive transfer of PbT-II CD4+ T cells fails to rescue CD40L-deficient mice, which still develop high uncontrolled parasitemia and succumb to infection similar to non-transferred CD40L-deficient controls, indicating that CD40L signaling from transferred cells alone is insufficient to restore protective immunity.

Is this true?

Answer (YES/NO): NO